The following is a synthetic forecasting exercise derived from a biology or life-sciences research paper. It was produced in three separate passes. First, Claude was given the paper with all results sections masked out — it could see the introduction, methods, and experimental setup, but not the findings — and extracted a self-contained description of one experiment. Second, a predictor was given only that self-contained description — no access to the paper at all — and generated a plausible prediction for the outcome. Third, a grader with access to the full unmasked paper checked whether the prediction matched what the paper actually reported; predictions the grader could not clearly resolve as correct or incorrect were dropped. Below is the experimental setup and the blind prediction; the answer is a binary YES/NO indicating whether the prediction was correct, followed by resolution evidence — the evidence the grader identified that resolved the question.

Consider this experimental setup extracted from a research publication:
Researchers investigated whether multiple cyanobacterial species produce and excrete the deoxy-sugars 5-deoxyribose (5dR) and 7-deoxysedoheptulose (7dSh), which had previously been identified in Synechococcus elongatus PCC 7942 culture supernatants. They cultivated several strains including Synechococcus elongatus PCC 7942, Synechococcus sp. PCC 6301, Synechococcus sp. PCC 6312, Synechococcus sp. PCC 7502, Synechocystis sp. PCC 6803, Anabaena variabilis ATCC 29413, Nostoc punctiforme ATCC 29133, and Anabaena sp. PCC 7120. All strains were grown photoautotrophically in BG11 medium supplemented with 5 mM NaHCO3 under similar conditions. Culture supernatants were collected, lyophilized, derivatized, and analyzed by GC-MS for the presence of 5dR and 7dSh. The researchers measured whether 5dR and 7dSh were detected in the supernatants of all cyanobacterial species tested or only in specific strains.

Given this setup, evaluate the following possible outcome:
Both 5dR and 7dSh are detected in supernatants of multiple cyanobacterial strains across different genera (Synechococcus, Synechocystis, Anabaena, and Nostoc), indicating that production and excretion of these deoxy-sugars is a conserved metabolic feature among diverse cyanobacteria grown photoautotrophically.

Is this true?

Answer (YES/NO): NO